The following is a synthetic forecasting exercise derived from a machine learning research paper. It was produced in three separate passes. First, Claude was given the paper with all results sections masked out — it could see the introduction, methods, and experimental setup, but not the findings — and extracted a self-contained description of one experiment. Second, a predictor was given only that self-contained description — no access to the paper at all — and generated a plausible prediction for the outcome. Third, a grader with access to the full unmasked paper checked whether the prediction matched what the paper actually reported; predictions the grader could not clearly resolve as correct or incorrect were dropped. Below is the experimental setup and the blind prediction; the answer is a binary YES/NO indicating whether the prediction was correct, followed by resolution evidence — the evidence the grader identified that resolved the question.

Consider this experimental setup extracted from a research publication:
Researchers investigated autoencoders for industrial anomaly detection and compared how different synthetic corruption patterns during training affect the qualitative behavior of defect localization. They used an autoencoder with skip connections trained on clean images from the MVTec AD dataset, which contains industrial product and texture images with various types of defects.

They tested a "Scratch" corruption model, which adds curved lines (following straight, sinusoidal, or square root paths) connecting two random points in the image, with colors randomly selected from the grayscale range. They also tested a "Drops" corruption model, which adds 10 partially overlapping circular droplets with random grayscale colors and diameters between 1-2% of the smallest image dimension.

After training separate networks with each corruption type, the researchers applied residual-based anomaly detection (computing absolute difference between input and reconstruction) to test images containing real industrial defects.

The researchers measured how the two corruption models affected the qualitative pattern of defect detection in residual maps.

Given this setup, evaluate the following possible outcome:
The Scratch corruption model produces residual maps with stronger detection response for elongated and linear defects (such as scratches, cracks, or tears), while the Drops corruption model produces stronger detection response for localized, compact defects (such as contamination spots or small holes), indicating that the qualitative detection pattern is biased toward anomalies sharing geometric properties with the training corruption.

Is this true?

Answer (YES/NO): NO